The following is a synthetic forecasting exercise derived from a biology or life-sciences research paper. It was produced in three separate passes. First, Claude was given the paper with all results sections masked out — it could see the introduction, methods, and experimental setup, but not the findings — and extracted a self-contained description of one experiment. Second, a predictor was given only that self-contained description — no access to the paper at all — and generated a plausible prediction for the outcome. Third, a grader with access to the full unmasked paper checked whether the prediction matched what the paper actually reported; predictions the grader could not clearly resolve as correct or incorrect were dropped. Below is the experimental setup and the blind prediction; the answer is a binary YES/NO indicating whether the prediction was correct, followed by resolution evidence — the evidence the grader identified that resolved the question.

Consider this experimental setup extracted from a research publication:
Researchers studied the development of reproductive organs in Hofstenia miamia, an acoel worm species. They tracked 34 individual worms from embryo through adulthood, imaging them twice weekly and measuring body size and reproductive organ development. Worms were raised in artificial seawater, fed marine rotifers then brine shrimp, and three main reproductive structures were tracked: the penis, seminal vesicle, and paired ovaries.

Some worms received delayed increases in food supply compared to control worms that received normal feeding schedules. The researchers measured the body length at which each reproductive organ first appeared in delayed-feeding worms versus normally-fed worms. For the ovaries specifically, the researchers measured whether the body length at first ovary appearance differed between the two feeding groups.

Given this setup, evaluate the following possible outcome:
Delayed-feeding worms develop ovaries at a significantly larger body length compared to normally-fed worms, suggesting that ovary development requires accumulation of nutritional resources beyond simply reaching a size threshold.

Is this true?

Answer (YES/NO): NO